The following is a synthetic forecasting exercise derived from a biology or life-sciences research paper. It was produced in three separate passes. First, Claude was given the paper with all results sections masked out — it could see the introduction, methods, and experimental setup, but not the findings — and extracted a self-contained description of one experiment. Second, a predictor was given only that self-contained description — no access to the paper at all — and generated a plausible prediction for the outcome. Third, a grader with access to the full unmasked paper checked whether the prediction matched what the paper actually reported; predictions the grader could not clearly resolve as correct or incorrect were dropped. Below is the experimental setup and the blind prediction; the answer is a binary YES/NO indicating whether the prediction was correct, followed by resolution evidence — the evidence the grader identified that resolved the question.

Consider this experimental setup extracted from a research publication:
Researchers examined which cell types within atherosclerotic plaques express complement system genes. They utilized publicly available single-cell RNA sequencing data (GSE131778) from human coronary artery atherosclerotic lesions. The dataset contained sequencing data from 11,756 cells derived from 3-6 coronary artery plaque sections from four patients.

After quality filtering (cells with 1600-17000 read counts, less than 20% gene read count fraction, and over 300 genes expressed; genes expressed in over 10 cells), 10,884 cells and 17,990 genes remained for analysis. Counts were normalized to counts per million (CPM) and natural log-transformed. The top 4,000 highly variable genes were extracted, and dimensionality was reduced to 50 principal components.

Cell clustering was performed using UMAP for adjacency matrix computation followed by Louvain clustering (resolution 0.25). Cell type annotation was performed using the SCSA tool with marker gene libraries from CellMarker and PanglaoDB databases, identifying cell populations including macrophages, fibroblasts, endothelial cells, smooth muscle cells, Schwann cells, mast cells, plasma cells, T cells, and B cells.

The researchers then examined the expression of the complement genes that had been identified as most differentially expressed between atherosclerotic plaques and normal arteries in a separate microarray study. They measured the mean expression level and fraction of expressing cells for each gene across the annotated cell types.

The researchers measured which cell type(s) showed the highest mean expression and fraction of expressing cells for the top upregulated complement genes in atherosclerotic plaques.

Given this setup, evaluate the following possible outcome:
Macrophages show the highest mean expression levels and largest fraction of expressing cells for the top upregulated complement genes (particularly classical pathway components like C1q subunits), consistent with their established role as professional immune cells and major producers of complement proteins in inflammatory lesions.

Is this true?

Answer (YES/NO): YES